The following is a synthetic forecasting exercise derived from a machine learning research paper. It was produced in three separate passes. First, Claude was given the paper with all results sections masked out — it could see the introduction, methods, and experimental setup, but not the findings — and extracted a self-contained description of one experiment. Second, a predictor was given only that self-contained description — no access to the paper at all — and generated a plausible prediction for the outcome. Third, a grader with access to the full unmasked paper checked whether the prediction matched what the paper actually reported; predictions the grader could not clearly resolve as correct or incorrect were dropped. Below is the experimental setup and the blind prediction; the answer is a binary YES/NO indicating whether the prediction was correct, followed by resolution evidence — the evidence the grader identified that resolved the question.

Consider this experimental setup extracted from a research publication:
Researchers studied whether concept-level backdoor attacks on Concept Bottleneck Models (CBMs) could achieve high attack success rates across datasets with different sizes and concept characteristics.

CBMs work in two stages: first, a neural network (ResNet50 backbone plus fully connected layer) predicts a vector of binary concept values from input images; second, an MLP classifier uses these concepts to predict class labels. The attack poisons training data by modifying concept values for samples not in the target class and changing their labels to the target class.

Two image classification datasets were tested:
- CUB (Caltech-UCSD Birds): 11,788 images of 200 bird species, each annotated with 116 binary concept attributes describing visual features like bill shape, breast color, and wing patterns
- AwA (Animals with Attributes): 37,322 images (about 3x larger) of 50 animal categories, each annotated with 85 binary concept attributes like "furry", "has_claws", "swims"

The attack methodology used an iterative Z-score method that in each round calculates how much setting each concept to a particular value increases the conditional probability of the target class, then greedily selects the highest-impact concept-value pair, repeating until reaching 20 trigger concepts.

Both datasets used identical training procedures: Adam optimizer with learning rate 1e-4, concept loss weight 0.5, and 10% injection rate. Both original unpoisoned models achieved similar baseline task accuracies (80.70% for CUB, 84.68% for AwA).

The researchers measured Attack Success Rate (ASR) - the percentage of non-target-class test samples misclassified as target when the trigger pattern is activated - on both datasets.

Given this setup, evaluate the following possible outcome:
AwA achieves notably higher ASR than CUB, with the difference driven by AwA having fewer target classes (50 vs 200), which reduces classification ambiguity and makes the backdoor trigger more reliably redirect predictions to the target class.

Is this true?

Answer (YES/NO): NO